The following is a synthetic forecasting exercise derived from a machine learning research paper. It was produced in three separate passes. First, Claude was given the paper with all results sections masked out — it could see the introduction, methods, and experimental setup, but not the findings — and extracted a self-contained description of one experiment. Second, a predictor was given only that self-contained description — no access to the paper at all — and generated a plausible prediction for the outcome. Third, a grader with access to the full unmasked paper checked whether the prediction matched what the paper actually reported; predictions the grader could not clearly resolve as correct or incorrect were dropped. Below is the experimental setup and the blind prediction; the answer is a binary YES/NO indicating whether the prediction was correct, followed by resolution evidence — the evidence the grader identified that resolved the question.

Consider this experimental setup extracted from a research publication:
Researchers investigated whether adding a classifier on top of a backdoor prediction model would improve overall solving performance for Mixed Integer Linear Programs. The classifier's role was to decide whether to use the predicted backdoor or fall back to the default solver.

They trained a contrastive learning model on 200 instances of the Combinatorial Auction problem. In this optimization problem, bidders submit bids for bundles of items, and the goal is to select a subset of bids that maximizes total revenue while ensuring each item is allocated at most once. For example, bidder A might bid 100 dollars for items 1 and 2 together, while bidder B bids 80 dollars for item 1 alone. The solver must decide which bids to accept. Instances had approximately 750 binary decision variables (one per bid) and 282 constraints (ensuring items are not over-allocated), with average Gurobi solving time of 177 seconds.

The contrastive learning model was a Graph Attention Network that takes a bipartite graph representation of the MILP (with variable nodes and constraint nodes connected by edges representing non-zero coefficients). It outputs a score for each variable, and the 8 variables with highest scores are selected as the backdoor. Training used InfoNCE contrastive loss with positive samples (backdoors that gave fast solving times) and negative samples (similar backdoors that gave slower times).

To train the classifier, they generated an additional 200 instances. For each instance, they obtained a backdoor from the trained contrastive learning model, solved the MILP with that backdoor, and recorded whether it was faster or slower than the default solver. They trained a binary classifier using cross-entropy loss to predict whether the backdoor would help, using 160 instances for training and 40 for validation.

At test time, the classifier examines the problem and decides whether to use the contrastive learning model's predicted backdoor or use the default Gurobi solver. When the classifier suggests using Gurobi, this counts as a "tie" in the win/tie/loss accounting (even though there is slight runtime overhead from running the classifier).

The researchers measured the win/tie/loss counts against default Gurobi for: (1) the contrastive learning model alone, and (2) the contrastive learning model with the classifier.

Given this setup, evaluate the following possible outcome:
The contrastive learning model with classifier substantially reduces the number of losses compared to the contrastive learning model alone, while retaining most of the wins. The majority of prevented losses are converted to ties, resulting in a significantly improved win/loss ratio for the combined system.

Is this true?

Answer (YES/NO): NO